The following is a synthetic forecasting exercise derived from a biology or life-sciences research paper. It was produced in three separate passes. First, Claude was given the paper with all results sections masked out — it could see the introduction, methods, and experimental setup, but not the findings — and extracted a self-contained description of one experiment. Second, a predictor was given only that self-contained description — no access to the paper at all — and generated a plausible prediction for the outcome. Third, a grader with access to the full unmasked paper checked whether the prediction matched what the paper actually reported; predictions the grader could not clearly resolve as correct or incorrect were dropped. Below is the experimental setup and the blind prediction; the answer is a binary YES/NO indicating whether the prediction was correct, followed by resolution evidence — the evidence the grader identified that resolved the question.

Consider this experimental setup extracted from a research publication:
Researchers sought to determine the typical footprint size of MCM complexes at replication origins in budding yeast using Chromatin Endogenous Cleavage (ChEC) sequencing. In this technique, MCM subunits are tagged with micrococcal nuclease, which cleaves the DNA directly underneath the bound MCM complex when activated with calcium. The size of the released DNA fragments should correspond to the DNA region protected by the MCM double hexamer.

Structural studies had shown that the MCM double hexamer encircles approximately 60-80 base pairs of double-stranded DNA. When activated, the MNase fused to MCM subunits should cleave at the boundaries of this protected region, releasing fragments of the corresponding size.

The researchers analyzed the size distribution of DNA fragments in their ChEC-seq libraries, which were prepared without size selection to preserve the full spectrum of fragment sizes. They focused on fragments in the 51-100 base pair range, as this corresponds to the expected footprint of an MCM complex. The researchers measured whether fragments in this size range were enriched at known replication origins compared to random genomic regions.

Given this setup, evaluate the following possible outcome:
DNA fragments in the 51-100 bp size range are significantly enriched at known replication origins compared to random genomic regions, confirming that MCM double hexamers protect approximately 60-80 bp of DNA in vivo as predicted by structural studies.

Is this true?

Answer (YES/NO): YES